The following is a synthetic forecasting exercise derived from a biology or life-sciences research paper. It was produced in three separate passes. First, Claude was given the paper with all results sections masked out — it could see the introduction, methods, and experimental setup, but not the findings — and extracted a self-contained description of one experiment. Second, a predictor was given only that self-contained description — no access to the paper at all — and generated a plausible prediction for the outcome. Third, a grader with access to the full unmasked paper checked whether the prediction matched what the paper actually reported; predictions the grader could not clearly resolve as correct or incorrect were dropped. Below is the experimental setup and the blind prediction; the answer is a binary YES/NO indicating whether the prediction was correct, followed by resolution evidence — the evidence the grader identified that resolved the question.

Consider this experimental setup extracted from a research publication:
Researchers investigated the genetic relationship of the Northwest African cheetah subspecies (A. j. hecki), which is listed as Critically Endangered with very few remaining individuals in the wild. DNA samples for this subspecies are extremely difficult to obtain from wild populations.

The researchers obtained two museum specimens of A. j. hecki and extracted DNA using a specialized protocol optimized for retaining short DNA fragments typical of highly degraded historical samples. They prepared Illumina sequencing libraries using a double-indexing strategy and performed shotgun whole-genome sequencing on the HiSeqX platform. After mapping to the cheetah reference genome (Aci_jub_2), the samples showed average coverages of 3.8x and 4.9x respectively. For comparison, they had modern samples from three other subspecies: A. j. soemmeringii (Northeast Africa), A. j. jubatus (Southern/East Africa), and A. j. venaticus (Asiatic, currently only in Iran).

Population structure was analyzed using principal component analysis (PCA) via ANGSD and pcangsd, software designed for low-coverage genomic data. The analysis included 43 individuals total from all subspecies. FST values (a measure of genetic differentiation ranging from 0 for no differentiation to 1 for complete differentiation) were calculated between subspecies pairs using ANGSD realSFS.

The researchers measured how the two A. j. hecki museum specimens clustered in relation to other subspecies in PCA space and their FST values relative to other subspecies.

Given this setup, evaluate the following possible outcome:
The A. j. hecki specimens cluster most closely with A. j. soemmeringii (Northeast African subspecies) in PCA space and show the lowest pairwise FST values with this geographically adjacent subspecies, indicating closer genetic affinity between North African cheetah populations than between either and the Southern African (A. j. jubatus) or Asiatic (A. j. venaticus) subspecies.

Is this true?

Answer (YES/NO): NO